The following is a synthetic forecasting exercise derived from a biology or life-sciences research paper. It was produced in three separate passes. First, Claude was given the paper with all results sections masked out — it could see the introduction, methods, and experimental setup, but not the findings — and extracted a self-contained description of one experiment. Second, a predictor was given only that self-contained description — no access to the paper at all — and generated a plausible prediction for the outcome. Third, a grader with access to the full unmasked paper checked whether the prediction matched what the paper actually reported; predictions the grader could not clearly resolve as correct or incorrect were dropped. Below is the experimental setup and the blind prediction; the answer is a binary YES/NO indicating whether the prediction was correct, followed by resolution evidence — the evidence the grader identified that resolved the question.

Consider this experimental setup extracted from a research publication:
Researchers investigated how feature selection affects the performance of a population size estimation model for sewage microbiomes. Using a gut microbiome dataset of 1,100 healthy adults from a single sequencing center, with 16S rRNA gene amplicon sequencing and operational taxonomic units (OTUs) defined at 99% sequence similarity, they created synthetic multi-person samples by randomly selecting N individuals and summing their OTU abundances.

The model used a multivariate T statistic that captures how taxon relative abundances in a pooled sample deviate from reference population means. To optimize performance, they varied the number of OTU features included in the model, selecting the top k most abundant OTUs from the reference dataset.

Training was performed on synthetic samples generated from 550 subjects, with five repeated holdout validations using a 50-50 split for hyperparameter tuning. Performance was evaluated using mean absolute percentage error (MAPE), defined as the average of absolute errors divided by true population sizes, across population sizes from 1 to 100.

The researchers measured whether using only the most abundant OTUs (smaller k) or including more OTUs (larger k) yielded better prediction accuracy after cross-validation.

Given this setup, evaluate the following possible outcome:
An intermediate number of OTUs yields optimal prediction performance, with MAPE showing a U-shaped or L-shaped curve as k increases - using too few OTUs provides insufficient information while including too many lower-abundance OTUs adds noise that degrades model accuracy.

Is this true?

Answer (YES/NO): NO